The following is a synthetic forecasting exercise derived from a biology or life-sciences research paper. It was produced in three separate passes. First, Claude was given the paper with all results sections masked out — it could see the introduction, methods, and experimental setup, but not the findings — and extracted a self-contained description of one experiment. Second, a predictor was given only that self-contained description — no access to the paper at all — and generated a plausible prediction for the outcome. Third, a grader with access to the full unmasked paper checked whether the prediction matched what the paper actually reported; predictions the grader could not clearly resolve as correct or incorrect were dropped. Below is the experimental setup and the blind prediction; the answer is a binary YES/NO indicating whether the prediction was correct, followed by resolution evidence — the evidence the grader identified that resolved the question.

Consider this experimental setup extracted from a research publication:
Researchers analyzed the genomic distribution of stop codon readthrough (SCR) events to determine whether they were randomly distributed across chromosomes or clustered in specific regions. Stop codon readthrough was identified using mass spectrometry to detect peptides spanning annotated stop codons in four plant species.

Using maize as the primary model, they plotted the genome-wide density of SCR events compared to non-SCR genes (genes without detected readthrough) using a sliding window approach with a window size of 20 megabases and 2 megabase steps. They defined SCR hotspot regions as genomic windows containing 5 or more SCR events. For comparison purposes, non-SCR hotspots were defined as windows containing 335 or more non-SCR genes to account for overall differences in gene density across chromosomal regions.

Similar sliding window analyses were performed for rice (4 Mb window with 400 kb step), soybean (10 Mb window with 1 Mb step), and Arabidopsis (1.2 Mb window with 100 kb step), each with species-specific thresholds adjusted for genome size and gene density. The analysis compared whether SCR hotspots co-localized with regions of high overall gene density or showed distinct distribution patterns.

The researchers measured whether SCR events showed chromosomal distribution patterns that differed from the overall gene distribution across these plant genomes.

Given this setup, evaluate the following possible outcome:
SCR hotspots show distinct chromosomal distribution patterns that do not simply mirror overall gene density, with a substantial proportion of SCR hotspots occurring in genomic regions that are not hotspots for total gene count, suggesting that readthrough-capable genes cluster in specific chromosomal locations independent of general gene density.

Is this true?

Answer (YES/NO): YES